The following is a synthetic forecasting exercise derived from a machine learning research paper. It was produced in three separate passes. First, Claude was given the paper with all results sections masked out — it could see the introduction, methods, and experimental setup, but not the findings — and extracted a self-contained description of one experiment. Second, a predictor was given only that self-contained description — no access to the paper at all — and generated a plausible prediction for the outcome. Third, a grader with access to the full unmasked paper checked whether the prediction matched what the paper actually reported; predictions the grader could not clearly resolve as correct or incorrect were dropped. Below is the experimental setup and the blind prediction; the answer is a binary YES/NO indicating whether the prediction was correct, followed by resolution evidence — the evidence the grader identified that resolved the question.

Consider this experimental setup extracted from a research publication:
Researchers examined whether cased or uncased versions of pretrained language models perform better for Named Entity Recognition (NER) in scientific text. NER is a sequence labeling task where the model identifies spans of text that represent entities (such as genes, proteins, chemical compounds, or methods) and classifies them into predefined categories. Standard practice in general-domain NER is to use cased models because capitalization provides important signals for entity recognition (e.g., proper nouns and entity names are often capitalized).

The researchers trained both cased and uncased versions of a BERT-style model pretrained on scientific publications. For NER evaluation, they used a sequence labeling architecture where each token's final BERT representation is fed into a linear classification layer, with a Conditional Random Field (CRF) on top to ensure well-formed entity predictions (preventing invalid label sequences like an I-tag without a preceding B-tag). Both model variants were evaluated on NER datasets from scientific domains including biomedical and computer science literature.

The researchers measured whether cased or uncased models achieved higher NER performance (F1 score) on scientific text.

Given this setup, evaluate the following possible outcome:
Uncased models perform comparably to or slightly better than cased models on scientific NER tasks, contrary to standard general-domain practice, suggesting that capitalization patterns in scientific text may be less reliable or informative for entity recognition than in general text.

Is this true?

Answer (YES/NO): YES